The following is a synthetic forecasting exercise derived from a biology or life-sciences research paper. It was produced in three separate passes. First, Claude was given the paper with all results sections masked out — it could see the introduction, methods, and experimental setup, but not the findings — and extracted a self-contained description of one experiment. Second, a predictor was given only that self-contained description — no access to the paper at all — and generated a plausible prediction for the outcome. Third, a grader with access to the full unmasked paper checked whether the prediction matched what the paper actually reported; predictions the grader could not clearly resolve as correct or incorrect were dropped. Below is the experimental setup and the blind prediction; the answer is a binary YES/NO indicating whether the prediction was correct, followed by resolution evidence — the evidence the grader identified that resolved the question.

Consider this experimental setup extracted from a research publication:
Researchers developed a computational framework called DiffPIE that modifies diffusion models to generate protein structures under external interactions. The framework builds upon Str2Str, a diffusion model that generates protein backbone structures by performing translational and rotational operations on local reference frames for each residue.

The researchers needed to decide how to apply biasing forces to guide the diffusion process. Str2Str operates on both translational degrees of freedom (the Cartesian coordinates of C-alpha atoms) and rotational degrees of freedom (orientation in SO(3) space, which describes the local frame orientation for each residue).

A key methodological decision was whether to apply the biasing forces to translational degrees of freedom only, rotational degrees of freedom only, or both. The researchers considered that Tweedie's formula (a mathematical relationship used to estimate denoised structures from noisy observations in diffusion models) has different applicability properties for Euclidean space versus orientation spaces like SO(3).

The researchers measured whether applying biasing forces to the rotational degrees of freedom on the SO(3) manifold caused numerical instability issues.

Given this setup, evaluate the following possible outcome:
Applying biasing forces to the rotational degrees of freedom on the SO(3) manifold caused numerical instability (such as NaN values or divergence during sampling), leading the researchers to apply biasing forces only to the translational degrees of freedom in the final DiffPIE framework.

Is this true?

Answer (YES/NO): NO